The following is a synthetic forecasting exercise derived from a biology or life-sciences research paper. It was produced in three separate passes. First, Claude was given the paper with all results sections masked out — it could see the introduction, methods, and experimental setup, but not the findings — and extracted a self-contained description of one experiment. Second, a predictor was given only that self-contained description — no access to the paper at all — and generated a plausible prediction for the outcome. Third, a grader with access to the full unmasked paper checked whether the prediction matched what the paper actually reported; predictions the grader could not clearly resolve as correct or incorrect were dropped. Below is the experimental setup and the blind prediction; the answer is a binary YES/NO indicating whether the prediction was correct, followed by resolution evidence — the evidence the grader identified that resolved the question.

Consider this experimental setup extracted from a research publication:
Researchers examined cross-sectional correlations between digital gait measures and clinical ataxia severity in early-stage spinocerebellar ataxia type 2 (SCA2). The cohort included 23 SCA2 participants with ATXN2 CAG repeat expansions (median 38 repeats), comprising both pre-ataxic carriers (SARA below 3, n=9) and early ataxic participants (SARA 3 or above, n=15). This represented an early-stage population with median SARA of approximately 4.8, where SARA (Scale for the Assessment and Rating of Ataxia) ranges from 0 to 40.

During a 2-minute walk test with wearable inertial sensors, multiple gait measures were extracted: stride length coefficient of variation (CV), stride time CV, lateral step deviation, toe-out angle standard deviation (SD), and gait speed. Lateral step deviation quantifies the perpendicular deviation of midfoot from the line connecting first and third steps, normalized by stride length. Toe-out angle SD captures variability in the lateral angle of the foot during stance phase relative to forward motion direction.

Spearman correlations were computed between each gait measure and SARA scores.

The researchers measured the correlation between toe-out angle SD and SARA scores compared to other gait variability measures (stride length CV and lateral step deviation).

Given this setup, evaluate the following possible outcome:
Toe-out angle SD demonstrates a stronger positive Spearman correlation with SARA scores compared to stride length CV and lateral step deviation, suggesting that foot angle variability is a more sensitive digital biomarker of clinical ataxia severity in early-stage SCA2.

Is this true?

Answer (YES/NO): NO